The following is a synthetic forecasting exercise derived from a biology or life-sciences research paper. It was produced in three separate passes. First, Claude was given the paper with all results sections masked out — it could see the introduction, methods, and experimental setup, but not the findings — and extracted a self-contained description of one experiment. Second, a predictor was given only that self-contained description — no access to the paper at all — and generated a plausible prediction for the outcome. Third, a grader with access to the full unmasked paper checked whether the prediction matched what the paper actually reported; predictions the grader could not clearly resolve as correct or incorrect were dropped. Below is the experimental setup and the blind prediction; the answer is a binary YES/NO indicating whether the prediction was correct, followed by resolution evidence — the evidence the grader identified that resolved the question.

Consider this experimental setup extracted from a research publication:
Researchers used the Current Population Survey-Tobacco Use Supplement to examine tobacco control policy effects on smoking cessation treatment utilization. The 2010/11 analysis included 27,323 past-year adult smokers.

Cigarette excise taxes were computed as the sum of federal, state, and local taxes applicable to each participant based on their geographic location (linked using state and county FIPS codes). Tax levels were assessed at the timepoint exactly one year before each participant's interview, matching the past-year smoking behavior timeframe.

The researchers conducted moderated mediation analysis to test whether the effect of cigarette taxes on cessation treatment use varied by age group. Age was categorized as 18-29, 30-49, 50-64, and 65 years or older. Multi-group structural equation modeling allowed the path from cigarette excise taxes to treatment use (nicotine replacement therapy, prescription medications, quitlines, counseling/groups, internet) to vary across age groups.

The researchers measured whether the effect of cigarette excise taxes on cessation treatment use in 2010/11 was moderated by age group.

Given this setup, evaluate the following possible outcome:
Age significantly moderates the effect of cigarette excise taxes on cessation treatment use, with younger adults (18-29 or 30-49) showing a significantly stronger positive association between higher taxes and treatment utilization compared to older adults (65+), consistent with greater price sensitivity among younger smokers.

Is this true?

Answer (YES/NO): NO